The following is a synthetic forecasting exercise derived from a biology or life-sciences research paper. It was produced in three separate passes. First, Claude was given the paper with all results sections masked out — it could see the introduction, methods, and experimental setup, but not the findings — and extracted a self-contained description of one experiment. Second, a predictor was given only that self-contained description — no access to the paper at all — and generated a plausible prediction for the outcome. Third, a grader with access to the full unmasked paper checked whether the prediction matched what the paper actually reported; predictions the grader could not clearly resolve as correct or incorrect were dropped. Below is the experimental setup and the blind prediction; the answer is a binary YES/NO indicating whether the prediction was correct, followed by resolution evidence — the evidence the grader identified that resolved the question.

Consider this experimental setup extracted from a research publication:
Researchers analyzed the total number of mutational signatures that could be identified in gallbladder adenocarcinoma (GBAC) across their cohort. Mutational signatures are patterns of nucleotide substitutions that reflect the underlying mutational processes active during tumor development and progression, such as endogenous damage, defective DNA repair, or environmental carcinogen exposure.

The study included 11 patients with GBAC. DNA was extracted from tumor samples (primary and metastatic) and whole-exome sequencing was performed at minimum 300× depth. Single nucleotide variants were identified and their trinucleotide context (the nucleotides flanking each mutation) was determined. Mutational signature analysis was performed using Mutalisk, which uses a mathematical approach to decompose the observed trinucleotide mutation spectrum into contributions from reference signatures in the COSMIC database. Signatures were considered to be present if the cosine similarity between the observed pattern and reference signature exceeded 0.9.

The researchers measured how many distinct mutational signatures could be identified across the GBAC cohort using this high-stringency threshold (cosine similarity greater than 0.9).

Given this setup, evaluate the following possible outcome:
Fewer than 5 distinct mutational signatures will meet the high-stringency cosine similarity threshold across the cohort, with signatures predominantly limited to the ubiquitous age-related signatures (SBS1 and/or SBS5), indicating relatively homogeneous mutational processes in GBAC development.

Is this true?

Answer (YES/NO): NO